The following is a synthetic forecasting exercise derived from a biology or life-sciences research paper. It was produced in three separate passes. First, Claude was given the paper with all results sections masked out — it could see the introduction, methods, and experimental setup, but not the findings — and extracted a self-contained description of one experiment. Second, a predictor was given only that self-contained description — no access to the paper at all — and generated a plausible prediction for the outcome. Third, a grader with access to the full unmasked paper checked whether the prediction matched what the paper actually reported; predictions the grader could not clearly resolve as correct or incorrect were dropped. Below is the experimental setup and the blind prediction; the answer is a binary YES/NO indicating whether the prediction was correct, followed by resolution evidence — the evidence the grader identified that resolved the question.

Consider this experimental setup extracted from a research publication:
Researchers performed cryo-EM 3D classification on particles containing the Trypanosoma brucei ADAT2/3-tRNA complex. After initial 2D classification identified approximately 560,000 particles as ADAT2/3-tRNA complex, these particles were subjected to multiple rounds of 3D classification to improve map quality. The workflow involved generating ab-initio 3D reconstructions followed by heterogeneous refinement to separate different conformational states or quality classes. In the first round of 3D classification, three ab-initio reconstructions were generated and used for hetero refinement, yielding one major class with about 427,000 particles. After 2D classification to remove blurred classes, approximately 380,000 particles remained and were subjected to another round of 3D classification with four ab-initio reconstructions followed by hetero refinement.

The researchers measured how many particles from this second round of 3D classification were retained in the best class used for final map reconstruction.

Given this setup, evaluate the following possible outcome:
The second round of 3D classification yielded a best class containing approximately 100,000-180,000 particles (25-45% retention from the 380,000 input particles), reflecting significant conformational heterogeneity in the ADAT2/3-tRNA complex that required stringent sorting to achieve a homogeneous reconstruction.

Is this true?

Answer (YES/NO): YES